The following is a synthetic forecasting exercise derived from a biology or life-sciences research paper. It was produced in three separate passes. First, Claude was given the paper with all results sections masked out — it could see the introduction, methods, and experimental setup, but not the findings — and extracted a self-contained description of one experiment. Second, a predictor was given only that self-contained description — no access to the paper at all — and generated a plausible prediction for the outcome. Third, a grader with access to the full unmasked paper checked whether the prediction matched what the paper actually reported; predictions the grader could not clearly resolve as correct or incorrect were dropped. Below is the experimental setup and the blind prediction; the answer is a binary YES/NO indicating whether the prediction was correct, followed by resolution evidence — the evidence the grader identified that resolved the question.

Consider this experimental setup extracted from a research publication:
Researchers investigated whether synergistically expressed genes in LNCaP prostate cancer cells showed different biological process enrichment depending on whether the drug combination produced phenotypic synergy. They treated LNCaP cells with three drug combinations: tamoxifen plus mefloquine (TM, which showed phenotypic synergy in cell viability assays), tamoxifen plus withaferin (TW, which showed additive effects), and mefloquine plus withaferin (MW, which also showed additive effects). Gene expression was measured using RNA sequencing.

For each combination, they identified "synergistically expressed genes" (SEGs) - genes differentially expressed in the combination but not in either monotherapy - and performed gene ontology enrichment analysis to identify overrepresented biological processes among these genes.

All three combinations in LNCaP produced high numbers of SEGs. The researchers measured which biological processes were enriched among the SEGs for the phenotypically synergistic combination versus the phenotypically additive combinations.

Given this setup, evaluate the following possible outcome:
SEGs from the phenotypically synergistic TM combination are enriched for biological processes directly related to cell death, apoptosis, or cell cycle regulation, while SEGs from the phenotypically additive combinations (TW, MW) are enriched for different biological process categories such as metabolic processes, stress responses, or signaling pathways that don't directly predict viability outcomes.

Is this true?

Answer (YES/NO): YES